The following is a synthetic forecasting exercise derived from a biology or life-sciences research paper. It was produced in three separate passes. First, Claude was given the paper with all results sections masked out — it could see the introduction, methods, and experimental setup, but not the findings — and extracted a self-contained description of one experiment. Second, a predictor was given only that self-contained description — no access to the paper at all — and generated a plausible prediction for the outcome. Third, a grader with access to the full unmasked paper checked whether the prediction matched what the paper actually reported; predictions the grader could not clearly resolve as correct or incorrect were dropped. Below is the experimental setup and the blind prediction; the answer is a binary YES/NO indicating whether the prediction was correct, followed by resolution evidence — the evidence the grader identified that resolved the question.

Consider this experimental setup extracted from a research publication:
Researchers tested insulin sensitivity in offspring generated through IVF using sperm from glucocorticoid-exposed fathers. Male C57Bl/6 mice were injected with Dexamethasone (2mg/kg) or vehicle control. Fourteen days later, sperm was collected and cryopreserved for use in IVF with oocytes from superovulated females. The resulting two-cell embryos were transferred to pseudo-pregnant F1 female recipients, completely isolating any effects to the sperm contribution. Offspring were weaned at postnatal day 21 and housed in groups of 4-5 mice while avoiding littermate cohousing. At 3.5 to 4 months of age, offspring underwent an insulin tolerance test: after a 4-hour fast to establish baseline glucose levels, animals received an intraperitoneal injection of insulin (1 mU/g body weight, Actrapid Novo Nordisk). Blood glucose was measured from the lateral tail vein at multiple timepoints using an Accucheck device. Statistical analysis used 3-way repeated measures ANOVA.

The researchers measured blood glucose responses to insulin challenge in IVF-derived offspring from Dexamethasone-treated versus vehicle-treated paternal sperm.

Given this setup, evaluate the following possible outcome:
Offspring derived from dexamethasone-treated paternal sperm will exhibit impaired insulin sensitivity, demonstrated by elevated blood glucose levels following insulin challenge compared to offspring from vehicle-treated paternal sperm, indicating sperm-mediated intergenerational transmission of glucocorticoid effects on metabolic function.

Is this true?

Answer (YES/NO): NO